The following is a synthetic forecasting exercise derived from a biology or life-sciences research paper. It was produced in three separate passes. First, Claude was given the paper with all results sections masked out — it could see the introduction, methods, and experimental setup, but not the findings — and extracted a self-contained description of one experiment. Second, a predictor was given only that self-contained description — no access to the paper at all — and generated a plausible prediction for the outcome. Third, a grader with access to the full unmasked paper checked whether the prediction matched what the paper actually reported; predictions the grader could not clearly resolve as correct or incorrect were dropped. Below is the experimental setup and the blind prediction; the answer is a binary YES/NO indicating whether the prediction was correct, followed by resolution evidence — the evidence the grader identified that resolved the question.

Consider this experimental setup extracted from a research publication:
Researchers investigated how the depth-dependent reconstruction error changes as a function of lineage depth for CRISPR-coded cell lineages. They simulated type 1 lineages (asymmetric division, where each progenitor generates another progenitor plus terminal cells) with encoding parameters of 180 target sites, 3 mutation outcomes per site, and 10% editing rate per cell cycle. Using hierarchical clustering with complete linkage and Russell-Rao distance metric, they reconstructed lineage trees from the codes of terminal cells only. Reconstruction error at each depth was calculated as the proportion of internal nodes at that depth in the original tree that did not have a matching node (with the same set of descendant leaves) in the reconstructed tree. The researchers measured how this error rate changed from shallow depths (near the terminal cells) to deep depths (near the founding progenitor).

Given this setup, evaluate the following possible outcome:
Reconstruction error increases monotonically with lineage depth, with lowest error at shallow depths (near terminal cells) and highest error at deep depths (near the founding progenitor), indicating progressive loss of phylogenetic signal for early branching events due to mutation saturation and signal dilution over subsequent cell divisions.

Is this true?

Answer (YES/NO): NO